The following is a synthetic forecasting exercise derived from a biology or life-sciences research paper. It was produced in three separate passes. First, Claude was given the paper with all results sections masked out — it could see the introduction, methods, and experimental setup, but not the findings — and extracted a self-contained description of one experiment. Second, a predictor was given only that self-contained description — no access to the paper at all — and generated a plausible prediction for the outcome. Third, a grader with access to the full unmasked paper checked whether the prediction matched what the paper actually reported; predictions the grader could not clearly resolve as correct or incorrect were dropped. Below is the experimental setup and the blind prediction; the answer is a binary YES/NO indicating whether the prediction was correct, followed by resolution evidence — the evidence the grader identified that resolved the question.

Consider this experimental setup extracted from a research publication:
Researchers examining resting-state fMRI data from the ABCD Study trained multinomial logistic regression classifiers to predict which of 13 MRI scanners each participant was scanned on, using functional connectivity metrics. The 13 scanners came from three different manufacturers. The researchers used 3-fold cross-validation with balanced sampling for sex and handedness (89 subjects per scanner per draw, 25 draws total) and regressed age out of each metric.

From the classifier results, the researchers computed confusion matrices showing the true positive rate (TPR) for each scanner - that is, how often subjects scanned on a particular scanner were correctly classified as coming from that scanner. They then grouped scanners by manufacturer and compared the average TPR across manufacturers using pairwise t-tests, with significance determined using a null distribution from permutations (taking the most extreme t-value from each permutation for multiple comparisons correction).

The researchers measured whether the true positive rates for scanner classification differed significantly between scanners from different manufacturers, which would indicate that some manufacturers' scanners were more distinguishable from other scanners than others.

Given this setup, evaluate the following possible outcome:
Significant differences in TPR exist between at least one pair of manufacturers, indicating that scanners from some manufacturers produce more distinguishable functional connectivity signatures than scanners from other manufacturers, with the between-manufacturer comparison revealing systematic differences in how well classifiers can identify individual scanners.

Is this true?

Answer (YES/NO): YES